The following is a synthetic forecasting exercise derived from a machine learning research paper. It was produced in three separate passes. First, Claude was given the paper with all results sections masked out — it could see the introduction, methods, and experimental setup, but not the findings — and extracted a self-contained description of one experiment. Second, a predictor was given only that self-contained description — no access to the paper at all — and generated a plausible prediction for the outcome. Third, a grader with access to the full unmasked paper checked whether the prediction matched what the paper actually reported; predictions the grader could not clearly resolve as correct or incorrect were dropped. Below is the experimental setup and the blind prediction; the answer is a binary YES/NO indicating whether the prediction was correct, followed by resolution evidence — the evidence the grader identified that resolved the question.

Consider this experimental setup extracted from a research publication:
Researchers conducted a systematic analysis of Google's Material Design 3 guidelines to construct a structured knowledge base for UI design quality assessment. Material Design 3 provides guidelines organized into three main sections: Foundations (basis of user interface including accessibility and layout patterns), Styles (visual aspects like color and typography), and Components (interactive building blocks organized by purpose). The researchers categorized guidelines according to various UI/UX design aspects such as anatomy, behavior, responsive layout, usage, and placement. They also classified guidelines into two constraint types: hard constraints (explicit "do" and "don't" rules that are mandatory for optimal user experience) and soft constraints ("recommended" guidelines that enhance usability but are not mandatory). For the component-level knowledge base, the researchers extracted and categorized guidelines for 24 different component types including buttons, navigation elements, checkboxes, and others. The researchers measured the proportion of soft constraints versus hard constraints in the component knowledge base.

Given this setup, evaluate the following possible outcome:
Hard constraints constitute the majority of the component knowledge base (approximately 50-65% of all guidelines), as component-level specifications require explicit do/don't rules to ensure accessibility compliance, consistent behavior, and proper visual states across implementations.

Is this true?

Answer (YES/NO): NO